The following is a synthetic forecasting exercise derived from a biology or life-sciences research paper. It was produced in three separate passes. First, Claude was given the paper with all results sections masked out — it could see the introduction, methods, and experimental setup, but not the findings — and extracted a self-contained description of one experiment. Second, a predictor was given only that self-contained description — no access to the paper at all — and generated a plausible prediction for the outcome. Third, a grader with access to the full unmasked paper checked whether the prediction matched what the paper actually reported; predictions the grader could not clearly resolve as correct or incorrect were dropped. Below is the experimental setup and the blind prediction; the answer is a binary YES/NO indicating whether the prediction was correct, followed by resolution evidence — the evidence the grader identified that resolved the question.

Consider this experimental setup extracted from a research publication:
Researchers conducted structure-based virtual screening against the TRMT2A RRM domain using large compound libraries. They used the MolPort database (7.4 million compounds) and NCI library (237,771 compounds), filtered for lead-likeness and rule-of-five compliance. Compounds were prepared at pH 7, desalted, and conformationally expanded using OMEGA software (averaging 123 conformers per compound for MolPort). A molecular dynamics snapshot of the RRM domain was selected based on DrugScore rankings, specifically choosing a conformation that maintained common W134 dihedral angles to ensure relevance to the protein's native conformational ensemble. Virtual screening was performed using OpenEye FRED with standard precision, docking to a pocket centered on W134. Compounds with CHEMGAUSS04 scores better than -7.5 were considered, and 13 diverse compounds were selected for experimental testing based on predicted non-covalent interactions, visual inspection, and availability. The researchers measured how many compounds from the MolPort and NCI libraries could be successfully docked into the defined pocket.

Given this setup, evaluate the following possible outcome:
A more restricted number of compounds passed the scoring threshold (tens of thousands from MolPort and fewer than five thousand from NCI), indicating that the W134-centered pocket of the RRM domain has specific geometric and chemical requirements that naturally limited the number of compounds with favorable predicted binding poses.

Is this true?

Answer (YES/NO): NO